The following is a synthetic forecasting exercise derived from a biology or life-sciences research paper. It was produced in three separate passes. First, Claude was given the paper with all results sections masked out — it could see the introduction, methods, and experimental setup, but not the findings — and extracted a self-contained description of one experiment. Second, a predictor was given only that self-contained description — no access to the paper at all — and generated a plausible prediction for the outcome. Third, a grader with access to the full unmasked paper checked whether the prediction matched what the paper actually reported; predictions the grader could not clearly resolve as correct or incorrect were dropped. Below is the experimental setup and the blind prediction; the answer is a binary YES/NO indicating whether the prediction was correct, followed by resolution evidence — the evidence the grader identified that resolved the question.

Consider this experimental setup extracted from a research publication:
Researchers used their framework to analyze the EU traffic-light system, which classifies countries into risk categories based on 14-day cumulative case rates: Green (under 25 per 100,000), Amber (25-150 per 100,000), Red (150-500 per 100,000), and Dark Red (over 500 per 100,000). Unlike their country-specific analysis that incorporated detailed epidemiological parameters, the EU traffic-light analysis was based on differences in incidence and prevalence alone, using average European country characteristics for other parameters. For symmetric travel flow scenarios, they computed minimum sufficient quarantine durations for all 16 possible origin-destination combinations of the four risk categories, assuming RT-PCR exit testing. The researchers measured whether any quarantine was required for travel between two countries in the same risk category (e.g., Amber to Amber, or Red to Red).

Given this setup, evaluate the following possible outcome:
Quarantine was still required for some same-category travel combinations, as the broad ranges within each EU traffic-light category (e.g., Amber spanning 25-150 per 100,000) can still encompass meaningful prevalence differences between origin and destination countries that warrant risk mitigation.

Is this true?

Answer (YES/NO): NO